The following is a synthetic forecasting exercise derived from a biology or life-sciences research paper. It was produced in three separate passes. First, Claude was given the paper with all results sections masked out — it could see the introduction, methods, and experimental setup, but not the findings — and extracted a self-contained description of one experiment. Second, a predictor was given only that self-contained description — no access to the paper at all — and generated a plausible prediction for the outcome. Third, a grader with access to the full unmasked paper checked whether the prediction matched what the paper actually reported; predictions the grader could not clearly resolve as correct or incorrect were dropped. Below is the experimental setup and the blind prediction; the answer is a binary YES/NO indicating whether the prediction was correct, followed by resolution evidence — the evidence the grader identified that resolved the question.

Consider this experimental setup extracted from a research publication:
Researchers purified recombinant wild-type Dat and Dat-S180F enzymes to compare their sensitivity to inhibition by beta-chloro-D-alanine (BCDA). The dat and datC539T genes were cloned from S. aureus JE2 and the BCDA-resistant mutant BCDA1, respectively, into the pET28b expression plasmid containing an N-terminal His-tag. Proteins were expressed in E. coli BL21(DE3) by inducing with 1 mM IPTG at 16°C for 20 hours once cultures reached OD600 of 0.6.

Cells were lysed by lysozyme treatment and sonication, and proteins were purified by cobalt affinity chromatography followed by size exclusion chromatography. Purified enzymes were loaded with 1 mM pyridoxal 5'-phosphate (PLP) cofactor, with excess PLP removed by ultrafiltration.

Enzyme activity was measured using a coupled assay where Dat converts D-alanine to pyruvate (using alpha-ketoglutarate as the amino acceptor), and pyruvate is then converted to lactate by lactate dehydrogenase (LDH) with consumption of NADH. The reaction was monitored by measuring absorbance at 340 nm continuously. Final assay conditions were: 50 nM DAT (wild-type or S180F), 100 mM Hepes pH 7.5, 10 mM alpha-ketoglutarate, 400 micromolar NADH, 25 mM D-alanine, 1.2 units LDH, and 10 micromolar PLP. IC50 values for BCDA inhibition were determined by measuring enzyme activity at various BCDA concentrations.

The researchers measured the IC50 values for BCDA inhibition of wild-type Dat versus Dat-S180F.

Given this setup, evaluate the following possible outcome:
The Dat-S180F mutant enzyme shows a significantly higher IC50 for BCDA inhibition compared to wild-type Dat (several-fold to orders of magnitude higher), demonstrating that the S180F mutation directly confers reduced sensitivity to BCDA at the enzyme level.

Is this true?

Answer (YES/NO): NO